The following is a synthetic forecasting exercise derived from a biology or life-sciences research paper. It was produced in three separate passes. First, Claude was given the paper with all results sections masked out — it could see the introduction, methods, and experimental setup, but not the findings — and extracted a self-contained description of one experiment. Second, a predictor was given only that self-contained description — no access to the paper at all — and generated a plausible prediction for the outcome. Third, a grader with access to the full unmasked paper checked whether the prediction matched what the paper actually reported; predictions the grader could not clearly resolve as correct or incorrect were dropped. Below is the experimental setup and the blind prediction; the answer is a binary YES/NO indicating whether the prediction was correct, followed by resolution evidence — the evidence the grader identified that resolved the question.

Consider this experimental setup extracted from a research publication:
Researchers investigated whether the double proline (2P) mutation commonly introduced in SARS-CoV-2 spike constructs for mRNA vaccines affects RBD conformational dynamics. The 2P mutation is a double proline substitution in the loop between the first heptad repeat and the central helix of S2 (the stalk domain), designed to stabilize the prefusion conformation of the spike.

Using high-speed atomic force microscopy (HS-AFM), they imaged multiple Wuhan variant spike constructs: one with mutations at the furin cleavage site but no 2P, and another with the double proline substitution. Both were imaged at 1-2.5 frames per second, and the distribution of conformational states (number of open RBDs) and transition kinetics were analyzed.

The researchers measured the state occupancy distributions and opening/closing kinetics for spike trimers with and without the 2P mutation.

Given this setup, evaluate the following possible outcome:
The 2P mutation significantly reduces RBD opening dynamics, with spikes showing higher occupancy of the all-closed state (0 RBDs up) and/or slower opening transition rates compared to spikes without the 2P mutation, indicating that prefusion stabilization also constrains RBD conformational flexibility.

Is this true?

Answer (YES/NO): NO